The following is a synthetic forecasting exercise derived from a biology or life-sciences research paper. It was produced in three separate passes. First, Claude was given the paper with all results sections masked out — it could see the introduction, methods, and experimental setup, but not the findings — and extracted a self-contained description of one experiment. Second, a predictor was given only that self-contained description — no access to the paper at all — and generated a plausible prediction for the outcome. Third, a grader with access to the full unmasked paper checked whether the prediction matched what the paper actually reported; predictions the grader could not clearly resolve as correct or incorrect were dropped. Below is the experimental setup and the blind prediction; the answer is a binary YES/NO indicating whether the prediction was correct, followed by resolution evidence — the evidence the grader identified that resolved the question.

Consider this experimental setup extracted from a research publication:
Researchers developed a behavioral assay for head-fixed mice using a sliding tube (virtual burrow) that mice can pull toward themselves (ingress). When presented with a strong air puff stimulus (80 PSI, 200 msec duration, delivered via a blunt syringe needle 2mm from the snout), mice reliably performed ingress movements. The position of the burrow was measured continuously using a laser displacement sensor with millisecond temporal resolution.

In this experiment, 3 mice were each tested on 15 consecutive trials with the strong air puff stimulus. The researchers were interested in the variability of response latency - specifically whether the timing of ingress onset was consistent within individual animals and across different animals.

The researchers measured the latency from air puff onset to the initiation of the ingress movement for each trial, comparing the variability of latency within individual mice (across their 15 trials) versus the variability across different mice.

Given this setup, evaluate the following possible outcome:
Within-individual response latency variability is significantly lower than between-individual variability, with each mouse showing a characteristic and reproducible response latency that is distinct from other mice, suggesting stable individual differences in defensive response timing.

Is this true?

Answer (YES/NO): YES